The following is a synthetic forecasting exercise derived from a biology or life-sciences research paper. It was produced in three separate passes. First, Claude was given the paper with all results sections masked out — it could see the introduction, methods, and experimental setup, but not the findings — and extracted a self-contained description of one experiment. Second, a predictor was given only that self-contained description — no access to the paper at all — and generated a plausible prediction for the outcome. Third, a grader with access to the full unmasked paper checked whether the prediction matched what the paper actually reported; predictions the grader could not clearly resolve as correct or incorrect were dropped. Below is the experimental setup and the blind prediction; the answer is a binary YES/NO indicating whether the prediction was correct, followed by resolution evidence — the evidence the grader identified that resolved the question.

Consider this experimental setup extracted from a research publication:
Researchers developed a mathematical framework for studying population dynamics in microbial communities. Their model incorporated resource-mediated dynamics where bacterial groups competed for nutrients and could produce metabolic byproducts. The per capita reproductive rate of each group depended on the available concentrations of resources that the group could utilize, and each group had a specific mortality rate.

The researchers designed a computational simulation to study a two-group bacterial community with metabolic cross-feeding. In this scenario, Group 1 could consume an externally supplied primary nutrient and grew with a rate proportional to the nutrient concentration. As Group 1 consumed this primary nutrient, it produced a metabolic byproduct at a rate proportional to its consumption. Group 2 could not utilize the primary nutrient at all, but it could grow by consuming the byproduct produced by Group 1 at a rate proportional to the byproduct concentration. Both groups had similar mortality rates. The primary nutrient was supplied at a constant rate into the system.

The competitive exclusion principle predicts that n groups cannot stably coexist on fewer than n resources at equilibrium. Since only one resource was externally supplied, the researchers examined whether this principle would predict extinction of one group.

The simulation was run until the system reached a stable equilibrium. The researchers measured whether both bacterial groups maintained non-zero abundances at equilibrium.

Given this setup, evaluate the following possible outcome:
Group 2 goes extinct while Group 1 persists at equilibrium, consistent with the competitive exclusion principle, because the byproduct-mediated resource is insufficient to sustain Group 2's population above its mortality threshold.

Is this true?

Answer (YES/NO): NO